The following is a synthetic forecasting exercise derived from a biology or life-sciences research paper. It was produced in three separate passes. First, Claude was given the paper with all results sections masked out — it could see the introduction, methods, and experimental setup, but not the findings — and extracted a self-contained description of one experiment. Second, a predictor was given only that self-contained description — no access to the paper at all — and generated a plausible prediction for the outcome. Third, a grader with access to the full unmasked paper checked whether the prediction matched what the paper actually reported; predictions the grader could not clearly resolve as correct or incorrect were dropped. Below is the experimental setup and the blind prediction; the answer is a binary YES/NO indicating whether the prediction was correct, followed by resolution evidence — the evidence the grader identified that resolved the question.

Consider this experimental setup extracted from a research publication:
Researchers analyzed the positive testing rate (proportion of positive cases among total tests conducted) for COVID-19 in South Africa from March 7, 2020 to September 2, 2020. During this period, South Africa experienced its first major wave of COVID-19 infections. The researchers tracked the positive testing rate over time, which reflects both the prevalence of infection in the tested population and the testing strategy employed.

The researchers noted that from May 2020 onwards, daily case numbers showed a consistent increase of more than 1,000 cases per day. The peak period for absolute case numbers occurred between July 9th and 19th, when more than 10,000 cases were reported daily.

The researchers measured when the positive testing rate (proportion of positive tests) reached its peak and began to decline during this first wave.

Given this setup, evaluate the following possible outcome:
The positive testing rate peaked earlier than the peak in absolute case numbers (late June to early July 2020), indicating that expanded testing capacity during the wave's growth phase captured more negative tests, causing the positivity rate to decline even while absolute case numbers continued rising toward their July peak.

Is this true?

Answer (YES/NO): NO